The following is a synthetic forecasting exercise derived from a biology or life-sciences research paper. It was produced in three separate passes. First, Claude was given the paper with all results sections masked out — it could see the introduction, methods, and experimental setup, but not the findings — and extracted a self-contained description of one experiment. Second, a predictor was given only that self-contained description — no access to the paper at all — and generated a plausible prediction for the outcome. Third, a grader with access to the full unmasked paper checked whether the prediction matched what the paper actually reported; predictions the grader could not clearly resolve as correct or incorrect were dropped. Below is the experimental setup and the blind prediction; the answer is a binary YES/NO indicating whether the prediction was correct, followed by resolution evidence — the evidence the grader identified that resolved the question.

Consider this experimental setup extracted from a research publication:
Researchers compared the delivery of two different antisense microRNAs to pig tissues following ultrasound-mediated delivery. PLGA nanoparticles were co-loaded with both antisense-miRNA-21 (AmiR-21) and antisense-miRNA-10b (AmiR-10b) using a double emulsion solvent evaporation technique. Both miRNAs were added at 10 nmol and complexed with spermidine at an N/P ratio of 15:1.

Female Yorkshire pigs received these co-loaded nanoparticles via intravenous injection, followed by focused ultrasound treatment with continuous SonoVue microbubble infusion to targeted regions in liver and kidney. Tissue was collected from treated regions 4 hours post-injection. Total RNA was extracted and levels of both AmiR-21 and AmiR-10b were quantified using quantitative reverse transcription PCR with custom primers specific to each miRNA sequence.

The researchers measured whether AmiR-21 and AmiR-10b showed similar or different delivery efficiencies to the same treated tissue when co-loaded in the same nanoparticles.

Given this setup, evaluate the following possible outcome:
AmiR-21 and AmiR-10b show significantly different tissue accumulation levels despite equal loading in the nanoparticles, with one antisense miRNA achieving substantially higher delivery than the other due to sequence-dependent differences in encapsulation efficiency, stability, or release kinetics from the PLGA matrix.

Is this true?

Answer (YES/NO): YES